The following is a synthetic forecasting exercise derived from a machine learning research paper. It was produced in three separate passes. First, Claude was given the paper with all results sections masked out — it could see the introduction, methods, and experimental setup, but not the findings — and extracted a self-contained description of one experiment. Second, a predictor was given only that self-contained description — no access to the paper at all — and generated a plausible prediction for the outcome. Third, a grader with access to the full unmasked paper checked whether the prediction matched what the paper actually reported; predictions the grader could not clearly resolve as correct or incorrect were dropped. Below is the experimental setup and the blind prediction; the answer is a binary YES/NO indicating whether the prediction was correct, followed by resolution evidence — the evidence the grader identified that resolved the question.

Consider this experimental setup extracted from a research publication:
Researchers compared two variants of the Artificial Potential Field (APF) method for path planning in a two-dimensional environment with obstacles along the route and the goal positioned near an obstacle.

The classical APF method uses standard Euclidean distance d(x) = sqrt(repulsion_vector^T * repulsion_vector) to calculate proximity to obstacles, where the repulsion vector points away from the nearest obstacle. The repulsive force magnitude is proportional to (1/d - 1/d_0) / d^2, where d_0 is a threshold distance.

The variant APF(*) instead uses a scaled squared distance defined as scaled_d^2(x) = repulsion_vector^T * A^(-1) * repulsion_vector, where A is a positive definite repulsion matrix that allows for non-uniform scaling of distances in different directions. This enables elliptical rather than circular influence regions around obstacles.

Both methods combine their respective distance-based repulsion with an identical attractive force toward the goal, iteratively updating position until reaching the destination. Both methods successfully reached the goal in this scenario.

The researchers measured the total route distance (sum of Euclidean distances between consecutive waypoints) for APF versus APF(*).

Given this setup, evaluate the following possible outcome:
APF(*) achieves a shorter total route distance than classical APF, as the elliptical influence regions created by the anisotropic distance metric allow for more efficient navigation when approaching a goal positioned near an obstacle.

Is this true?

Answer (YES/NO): NO